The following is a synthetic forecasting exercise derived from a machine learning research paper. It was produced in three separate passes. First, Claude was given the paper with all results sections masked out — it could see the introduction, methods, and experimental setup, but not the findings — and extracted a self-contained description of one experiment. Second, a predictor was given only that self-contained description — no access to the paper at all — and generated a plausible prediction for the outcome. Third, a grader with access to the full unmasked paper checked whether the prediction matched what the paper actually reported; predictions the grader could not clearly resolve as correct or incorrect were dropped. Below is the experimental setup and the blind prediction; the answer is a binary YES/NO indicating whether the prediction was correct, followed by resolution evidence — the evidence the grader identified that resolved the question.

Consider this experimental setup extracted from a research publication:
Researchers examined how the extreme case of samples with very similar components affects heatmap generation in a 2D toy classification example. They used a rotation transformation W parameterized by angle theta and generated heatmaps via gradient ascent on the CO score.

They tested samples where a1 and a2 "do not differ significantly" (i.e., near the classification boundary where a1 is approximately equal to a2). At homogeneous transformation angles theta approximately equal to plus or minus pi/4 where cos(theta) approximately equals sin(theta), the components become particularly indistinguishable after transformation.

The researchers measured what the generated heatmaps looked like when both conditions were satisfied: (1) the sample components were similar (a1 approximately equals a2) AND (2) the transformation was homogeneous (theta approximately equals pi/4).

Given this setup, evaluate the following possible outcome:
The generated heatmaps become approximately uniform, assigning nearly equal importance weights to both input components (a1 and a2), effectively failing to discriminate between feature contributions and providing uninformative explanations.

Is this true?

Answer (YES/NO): NO